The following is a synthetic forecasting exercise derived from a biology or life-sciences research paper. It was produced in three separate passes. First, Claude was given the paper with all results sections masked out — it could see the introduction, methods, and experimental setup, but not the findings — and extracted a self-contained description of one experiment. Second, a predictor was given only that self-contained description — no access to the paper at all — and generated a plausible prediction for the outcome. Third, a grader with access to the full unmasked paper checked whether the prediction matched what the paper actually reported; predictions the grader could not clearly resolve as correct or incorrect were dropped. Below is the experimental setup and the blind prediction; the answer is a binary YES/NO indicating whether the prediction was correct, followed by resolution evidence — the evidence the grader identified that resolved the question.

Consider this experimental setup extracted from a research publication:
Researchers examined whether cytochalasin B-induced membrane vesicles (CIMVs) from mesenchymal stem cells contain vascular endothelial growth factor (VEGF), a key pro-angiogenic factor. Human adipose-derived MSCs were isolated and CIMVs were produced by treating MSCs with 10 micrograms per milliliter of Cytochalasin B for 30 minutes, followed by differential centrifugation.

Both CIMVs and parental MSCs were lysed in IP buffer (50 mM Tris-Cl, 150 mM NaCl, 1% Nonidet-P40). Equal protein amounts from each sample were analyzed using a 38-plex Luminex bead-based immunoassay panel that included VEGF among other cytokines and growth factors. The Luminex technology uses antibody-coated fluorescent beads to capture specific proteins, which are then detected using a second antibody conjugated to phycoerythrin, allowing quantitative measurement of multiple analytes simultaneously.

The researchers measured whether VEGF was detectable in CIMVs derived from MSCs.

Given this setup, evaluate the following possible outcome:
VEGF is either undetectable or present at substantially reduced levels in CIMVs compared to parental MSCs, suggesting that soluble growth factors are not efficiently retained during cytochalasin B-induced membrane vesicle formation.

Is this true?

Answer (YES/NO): NO